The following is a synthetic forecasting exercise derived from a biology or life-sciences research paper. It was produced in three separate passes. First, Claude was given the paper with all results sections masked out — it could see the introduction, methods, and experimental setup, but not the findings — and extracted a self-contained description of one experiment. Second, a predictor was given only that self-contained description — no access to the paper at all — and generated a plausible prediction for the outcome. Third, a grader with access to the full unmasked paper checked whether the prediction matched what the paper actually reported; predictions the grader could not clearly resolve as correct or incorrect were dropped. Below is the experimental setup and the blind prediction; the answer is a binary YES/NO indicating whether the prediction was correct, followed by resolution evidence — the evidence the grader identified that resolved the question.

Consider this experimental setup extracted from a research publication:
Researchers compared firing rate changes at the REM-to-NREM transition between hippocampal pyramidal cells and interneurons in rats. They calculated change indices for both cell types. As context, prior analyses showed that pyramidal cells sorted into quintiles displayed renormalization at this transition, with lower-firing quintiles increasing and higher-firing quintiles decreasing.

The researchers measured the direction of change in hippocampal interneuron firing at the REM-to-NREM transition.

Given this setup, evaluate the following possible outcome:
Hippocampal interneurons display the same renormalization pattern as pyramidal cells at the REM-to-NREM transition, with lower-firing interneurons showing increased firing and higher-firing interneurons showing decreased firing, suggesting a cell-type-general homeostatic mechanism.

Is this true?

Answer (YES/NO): NO